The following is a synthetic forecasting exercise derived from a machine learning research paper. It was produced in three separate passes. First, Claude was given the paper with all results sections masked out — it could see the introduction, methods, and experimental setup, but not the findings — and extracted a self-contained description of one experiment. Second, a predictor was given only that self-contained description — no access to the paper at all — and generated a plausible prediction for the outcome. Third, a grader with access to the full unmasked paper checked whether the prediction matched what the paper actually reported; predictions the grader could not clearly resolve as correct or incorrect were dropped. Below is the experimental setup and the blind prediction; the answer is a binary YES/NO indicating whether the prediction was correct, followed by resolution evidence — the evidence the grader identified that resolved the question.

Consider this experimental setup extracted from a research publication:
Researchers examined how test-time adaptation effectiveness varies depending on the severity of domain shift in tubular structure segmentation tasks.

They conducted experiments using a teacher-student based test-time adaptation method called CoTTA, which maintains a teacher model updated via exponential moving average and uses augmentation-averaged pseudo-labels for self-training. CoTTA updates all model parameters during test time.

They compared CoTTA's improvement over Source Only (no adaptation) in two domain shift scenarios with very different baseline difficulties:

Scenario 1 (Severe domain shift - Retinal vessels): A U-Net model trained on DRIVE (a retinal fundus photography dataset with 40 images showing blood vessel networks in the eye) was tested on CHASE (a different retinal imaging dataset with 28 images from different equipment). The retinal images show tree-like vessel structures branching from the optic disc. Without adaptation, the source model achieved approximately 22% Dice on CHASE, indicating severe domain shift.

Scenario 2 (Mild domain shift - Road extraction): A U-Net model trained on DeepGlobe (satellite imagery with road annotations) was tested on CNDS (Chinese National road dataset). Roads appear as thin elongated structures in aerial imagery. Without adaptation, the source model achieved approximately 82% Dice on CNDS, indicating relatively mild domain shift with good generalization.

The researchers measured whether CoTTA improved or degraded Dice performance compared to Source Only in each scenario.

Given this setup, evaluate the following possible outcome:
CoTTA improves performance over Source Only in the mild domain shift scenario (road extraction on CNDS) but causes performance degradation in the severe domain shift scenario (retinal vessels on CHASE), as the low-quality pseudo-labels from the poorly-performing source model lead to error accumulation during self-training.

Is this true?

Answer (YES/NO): NO